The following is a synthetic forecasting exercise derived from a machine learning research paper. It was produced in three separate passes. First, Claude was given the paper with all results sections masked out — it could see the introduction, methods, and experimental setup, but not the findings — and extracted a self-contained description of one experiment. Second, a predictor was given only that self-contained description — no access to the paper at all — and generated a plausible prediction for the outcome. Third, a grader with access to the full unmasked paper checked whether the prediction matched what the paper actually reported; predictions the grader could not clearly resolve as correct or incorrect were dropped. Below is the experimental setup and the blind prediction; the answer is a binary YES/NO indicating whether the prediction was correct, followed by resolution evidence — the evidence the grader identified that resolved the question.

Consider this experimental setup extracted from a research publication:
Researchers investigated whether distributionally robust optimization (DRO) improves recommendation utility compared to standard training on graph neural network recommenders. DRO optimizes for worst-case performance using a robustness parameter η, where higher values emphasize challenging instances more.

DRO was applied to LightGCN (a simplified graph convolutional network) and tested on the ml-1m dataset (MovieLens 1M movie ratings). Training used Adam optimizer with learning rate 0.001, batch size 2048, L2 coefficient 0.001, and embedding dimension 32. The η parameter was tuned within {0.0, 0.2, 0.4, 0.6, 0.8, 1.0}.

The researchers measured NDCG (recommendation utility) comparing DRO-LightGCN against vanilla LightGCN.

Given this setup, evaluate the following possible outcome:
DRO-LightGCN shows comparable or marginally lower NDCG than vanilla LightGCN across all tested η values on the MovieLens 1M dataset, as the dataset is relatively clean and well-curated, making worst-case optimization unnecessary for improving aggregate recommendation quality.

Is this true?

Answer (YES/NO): NO